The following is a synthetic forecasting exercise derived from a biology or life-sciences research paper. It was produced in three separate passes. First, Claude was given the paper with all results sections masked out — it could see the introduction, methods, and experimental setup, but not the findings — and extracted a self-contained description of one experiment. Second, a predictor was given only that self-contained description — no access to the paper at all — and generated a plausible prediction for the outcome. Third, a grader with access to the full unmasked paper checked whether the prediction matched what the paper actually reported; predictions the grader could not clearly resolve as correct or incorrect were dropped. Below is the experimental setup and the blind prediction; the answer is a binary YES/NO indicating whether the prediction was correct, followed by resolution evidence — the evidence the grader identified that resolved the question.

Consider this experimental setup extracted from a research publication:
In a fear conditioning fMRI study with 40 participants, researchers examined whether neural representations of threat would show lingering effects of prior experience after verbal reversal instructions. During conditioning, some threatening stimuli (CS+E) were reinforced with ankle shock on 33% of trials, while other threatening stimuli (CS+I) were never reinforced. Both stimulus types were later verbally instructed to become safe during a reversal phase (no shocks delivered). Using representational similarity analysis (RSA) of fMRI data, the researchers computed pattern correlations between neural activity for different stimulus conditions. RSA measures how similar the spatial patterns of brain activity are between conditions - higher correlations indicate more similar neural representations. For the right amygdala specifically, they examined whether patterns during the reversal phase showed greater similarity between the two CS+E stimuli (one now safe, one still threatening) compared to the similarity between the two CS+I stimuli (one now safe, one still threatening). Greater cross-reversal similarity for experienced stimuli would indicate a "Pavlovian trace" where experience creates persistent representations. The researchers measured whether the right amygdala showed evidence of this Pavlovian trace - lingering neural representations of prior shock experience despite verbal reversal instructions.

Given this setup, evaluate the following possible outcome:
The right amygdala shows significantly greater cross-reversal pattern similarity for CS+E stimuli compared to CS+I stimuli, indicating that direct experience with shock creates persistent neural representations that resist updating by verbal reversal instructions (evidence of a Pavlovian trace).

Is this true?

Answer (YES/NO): NO